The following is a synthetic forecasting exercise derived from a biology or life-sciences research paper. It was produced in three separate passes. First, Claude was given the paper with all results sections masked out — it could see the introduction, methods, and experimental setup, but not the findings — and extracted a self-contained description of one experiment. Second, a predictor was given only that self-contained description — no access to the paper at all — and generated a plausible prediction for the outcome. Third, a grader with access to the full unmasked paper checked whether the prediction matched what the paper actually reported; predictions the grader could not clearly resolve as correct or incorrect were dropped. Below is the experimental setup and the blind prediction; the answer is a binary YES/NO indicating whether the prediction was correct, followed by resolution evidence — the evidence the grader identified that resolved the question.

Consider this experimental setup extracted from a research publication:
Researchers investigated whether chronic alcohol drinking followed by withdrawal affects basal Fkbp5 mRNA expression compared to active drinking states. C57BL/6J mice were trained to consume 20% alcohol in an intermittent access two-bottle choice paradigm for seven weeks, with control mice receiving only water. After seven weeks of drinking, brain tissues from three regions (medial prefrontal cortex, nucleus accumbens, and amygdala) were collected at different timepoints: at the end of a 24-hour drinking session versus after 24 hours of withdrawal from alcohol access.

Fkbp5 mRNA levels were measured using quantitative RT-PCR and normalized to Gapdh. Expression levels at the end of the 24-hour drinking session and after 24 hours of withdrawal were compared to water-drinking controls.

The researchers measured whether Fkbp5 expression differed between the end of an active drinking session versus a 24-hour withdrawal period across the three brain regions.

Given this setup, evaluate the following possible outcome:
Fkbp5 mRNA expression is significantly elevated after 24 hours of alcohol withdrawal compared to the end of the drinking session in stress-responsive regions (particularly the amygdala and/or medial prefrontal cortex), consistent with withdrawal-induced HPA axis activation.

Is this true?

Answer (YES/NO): NO